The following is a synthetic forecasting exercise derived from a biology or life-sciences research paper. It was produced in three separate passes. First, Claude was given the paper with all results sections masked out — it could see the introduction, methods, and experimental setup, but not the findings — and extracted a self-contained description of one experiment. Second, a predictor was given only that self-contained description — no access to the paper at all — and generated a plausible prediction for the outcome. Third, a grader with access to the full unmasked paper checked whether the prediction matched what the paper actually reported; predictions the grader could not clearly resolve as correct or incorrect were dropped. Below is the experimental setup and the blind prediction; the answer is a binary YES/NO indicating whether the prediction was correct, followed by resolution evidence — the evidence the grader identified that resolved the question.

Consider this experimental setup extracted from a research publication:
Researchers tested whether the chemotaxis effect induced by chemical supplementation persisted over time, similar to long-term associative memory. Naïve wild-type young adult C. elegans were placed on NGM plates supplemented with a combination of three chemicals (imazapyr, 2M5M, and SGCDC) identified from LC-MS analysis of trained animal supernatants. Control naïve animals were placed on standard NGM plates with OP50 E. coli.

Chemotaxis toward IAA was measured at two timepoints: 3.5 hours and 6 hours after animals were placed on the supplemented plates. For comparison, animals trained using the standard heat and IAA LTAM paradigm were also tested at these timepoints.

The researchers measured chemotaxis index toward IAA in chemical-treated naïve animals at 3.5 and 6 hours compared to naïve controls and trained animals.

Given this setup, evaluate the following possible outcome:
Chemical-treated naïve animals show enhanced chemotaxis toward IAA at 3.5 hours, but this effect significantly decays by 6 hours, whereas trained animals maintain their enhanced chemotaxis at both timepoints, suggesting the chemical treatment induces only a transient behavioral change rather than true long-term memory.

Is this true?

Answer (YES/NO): NO